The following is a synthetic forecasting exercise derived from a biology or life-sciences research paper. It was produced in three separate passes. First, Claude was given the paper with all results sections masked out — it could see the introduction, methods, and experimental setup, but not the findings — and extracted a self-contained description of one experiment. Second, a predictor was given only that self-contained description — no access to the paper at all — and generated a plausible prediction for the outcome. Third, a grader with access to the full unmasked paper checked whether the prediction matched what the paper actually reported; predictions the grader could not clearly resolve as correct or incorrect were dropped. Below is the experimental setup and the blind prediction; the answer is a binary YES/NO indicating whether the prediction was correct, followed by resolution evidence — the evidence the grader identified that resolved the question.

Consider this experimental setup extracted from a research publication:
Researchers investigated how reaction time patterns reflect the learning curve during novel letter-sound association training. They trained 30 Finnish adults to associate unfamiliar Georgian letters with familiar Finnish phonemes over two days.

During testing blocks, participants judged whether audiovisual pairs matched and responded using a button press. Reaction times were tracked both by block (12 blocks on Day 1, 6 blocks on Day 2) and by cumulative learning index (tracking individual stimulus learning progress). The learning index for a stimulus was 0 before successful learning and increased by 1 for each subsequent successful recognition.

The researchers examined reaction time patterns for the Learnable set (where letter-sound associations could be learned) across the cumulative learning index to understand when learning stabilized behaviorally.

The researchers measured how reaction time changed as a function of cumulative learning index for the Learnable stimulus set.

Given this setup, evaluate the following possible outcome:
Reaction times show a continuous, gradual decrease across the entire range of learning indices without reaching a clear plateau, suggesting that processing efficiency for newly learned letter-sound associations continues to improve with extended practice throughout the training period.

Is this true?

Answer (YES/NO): NO